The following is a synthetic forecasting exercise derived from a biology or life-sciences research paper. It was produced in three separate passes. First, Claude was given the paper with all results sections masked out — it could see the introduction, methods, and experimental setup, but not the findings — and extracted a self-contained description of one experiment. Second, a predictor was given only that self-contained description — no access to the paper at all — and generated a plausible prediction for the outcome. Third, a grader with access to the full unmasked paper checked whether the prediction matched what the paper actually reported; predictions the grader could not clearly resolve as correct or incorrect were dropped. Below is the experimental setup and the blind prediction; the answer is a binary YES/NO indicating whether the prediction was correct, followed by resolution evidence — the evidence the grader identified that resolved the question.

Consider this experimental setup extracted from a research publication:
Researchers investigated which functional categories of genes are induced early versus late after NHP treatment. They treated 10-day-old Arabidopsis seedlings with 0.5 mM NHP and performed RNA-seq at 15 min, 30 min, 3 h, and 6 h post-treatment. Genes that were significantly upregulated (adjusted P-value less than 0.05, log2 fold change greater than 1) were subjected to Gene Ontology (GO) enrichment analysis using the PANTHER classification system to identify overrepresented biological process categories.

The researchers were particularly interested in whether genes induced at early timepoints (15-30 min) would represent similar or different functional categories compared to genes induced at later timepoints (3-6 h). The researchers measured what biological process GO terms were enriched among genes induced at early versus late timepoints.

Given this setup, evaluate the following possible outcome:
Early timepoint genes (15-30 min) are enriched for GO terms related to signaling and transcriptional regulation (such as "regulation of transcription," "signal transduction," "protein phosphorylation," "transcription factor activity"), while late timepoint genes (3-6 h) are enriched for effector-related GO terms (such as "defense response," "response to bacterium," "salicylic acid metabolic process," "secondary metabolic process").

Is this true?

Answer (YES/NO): YES